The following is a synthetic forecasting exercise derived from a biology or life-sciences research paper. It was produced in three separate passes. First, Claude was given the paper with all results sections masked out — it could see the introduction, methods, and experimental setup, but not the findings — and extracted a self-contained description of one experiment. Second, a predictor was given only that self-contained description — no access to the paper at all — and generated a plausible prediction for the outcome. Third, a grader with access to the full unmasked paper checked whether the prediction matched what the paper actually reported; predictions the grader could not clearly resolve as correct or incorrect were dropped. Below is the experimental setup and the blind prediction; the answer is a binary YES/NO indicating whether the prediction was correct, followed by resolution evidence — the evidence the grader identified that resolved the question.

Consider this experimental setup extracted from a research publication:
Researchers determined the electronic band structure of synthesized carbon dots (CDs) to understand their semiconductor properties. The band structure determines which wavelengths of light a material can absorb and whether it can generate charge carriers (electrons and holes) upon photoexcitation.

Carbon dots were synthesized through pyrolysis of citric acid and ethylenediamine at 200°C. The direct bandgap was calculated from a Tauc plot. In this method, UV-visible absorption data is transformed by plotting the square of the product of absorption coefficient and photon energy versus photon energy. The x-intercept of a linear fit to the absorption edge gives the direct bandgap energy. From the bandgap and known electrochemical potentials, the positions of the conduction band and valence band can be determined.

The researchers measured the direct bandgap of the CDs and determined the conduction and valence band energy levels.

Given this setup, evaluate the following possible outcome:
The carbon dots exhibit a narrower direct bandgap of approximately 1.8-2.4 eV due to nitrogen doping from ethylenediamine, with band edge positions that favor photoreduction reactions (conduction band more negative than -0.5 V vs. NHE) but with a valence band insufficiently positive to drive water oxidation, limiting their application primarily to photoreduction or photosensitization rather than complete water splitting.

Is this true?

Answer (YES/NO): NO